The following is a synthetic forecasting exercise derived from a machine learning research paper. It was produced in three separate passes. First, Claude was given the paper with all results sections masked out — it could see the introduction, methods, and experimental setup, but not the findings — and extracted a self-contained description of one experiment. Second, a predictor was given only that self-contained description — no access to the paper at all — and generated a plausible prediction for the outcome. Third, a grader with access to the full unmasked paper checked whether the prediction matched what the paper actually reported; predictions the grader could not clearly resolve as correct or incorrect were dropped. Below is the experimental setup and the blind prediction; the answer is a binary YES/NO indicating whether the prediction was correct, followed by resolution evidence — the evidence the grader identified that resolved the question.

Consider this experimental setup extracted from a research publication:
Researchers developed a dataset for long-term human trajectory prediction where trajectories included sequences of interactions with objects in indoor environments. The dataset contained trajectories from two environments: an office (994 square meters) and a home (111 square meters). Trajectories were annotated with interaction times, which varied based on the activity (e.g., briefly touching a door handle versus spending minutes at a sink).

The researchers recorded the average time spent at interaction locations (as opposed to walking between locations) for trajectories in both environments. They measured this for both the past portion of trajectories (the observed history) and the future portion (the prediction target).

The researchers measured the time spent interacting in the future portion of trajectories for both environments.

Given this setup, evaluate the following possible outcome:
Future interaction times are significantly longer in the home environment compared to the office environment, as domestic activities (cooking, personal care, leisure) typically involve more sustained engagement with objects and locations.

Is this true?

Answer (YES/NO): NO